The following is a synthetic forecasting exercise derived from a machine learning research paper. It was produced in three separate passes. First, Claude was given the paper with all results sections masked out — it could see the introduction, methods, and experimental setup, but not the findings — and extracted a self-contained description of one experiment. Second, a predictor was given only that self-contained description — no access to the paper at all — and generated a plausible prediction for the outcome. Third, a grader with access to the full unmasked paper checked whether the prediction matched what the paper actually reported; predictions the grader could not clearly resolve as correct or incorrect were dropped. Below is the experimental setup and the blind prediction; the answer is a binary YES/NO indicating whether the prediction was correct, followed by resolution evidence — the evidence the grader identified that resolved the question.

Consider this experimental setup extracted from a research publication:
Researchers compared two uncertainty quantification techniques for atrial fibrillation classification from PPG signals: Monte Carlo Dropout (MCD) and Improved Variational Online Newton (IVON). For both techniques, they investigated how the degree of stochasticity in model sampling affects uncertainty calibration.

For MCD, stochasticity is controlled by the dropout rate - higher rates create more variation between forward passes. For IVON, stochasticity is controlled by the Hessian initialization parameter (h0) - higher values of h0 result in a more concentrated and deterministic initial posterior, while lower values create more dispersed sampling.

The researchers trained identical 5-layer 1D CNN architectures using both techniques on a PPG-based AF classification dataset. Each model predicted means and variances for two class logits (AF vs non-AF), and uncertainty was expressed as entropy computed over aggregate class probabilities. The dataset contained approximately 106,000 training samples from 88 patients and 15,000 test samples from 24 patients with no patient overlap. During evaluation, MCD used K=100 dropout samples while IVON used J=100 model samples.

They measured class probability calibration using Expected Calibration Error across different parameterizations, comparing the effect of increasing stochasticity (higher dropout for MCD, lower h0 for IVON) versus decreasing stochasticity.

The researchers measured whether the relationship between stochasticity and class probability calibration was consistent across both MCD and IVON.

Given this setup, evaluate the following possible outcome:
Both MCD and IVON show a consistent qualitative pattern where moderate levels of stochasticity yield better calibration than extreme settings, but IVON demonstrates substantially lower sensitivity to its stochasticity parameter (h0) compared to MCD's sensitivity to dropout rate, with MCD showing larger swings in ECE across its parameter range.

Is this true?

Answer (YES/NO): NO